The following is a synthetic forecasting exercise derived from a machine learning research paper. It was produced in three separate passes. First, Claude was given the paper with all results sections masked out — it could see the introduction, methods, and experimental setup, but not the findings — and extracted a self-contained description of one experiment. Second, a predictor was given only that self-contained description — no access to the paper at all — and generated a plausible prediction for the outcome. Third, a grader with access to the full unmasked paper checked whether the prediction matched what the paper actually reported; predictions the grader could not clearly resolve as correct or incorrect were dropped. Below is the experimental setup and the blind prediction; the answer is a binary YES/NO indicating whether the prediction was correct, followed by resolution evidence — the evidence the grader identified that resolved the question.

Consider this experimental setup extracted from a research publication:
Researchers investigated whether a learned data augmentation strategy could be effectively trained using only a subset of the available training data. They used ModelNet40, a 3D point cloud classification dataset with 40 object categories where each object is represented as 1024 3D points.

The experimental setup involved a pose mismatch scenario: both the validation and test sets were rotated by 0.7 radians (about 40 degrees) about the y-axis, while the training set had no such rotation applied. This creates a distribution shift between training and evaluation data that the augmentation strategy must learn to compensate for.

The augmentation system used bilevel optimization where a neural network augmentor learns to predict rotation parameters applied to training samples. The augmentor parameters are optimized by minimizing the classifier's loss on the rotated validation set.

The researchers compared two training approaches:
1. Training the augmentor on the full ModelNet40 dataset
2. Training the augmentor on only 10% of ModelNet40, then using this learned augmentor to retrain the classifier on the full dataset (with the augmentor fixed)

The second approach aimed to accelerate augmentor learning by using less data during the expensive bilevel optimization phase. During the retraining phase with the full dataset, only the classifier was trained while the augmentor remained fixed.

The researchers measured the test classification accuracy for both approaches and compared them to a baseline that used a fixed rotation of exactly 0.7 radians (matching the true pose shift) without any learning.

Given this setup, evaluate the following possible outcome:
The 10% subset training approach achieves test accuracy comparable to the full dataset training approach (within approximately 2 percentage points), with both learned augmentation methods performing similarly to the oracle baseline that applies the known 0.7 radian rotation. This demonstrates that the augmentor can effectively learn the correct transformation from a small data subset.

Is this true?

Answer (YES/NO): NO